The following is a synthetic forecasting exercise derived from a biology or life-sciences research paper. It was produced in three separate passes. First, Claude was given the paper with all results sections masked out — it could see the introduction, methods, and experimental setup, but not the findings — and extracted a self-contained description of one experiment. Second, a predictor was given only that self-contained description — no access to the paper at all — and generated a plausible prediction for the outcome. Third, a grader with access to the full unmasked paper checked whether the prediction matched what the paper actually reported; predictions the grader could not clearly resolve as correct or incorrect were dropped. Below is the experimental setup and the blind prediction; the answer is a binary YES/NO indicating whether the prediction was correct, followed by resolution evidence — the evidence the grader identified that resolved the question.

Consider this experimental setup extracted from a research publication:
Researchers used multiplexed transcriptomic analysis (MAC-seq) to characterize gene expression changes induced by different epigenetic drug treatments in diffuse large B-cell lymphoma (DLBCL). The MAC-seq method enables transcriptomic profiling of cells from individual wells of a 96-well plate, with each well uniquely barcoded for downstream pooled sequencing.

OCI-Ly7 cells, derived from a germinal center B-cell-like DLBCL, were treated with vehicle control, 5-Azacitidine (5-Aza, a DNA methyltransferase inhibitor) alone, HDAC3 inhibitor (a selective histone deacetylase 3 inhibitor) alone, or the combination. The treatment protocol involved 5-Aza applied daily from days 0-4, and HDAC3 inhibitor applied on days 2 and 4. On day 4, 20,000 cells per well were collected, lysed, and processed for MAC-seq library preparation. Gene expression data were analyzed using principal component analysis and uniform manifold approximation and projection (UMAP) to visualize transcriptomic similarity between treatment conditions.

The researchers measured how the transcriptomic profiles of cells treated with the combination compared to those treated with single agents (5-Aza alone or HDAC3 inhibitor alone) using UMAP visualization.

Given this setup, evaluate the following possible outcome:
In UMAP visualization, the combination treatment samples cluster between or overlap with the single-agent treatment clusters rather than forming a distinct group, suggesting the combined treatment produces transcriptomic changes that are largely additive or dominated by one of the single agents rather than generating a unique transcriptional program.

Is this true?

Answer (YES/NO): NO